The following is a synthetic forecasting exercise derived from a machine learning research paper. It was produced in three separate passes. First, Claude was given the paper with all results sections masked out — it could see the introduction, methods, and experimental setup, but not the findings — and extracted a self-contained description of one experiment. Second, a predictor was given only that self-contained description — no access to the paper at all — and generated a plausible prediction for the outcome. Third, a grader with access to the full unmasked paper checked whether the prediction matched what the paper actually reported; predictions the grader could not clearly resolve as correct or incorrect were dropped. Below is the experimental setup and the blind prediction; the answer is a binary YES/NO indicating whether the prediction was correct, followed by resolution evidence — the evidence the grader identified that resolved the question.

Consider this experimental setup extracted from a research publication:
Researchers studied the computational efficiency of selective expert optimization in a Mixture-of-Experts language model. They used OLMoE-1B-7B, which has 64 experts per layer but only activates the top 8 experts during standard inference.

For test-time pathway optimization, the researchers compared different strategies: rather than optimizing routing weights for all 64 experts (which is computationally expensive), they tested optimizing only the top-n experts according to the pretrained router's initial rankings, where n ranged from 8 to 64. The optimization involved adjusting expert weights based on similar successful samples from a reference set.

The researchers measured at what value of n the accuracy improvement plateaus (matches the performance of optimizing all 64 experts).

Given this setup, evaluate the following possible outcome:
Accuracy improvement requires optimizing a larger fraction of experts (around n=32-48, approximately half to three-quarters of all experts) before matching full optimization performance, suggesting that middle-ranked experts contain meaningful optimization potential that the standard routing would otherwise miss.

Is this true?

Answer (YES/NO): NO